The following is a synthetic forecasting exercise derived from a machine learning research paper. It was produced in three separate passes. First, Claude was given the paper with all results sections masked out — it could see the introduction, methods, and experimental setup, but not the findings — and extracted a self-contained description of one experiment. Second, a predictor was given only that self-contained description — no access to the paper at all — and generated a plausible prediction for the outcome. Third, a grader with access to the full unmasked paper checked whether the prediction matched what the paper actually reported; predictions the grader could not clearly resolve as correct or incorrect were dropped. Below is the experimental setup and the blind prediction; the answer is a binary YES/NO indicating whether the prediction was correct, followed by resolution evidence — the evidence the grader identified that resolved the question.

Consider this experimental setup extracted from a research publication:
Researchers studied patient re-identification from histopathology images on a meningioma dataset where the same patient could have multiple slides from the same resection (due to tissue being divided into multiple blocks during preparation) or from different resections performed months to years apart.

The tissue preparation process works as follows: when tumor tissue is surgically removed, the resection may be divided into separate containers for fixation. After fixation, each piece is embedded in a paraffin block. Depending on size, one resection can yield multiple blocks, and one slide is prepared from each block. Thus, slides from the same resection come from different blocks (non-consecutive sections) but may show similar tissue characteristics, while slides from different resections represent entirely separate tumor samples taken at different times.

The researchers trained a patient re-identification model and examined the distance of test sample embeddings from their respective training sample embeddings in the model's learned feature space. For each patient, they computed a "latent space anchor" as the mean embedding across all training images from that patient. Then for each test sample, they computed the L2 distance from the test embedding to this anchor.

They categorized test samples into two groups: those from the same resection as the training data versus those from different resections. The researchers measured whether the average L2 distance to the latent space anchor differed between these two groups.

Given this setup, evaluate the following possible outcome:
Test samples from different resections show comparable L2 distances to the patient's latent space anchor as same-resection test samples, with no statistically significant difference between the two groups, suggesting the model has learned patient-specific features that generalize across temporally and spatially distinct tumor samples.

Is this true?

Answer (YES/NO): NO